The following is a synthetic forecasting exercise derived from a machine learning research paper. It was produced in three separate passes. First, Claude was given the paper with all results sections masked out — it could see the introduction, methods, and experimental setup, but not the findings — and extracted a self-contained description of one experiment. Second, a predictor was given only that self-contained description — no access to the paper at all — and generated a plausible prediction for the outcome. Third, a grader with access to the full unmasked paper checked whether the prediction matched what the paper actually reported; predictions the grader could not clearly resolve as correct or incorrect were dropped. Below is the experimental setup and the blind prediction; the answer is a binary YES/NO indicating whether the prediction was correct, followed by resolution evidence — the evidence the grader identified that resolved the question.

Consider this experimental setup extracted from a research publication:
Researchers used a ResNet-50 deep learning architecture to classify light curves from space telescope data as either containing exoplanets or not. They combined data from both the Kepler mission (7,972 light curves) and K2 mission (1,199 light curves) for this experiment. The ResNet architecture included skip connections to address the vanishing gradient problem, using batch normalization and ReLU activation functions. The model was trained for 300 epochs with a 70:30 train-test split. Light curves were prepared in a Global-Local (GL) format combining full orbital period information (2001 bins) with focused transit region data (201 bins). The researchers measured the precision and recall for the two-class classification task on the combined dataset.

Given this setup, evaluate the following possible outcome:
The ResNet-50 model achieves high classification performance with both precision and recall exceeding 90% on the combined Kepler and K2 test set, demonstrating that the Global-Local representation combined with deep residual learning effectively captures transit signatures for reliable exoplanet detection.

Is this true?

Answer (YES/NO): NO